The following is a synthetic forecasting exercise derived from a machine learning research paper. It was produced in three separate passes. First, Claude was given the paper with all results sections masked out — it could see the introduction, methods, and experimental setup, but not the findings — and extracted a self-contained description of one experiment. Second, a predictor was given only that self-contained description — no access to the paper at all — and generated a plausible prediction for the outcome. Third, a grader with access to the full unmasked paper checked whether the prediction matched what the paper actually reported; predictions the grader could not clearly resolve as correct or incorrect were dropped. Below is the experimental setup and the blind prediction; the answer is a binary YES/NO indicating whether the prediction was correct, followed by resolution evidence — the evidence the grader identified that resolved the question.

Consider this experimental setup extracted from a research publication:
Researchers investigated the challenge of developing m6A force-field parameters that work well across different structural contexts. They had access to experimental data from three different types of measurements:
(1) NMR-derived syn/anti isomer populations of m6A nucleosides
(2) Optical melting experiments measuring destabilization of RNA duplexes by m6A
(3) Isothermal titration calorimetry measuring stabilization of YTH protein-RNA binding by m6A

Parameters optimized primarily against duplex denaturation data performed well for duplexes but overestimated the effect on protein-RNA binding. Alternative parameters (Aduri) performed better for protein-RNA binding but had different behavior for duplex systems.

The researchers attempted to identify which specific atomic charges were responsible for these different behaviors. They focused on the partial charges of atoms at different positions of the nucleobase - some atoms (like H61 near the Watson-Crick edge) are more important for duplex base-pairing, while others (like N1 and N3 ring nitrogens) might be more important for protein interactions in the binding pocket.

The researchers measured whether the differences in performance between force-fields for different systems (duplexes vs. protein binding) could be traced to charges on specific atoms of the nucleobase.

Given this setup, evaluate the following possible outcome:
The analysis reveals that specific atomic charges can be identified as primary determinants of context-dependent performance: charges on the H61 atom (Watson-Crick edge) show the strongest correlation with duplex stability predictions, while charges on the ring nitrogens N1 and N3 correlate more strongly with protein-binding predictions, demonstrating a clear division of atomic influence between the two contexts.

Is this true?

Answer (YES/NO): NO